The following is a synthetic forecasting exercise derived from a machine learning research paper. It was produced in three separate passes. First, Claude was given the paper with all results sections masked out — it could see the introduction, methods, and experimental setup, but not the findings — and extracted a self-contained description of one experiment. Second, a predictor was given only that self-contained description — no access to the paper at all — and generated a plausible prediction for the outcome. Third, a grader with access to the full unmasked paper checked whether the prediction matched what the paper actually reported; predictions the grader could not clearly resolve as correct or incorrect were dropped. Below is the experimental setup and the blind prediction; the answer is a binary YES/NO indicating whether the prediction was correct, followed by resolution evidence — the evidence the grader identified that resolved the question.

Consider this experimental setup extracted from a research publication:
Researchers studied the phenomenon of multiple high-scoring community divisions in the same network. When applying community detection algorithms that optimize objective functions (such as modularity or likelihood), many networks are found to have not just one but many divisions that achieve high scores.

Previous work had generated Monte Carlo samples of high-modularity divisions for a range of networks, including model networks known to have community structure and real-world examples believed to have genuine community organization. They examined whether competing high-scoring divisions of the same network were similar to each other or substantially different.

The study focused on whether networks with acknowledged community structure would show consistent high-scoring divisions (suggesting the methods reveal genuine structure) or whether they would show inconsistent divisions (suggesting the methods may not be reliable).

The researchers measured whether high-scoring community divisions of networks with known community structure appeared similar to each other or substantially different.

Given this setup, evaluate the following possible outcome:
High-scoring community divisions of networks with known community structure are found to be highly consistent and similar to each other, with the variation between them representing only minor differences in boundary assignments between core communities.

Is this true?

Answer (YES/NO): NO